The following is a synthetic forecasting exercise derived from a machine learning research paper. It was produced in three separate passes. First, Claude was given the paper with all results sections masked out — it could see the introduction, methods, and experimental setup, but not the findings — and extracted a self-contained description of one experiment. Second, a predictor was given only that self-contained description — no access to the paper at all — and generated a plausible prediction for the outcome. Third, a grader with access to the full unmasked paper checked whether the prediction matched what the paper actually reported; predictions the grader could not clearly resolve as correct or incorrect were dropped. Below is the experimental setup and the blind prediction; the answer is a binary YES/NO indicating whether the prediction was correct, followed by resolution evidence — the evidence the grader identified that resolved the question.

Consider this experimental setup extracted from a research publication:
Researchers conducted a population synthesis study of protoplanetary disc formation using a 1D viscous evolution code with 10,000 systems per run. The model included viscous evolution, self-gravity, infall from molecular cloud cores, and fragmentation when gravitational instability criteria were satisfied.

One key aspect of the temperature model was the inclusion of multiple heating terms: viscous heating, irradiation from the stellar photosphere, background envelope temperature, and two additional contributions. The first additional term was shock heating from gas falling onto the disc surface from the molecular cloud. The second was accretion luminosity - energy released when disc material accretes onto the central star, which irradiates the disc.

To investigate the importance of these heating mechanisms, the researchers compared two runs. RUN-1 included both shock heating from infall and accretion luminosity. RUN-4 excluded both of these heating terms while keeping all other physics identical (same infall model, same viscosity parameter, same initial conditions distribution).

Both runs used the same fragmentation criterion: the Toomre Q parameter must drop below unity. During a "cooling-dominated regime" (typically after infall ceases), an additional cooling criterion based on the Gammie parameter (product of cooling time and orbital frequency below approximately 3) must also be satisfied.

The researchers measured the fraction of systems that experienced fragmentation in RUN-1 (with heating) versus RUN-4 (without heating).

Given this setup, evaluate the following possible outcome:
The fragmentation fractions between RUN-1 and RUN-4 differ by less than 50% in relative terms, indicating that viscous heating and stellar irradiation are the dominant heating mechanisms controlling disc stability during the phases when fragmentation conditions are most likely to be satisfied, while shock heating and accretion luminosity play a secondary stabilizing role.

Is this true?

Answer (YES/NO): NO